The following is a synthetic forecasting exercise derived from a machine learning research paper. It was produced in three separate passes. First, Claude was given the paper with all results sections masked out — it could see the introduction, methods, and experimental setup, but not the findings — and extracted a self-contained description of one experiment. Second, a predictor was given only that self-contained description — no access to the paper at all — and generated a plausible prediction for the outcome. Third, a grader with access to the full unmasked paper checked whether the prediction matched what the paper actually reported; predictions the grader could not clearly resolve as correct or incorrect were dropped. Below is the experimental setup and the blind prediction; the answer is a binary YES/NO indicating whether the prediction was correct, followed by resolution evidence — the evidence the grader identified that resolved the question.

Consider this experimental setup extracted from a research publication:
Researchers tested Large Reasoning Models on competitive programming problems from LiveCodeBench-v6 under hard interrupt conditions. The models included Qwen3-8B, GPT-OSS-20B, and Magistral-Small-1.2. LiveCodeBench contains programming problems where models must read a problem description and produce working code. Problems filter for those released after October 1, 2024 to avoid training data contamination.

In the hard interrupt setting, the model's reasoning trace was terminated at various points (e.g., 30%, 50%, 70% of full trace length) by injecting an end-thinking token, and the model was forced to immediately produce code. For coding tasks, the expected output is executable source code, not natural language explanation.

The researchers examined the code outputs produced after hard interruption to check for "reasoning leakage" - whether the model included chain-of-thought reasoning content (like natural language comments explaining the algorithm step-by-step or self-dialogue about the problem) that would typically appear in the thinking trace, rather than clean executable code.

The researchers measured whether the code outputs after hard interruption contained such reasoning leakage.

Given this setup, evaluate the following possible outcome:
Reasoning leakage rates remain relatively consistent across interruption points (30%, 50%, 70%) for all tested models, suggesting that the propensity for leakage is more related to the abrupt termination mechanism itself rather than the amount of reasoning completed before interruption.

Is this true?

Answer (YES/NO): NO